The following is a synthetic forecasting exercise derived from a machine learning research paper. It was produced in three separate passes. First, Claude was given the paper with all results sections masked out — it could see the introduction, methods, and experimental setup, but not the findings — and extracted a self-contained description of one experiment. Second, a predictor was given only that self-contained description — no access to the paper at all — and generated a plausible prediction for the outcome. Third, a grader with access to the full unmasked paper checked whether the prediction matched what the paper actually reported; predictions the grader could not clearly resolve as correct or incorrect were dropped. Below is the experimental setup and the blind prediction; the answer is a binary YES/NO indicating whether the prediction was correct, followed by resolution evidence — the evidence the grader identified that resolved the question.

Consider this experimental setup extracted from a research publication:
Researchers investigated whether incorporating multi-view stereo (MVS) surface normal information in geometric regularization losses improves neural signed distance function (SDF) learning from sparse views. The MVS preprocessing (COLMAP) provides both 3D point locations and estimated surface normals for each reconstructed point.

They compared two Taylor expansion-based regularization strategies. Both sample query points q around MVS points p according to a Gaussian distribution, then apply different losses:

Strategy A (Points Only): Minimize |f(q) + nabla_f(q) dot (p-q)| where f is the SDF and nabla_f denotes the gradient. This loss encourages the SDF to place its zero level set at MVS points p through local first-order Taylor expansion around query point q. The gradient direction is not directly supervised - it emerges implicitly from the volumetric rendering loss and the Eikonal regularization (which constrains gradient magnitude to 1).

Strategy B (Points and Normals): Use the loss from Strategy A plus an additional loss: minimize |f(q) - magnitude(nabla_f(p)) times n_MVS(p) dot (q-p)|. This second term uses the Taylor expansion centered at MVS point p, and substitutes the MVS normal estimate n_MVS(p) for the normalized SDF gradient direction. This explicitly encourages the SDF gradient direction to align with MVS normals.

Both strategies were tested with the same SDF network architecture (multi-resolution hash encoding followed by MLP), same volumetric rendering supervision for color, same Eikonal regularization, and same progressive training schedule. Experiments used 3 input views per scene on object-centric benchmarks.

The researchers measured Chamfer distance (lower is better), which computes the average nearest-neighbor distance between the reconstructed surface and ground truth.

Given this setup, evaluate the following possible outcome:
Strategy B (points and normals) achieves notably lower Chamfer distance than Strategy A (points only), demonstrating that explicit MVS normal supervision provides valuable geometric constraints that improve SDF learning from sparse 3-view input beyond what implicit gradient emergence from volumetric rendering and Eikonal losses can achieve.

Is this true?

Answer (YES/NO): YES